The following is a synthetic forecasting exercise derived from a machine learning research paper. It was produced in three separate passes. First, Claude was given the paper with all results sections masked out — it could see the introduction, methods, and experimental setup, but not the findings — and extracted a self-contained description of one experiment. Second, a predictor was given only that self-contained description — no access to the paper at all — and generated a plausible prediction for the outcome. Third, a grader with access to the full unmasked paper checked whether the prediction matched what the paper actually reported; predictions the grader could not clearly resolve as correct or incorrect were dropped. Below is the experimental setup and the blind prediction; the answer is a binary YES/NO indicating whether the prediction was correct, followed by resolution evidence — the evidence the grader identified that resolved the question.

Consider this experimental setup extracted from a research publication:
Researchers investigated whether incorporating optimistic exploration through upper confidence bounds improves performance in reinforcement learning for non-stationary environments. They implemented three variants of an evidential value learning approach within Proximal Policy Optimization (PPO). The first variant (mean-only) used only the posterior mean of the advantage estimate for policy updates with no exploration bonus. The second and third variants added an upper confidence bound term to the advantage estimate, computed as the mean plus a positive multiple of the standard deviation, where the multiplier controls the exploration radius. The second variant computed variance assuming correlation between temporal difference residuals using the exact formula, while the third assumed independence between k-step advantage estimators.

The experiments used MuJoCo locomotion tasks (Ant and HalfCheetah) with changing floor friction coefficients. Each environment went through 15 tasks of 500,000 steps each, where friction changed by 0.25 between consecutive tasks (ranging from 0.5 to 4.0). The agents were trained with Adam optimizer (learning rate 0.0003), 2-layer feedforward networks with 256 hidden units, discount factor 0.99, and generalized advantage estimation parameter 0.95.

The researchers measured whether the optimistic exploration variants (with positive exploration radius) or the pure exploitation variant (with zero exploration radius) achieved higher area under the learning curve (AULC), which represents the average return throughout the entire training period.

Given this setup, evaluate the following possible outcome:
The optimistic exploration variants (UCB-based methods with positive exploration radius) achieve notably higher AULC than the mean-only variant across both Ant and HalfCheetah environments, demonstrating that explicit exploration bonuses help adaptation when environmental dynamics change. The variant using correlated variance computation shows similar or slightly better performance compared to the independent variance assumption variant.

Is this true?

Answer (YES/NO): NO